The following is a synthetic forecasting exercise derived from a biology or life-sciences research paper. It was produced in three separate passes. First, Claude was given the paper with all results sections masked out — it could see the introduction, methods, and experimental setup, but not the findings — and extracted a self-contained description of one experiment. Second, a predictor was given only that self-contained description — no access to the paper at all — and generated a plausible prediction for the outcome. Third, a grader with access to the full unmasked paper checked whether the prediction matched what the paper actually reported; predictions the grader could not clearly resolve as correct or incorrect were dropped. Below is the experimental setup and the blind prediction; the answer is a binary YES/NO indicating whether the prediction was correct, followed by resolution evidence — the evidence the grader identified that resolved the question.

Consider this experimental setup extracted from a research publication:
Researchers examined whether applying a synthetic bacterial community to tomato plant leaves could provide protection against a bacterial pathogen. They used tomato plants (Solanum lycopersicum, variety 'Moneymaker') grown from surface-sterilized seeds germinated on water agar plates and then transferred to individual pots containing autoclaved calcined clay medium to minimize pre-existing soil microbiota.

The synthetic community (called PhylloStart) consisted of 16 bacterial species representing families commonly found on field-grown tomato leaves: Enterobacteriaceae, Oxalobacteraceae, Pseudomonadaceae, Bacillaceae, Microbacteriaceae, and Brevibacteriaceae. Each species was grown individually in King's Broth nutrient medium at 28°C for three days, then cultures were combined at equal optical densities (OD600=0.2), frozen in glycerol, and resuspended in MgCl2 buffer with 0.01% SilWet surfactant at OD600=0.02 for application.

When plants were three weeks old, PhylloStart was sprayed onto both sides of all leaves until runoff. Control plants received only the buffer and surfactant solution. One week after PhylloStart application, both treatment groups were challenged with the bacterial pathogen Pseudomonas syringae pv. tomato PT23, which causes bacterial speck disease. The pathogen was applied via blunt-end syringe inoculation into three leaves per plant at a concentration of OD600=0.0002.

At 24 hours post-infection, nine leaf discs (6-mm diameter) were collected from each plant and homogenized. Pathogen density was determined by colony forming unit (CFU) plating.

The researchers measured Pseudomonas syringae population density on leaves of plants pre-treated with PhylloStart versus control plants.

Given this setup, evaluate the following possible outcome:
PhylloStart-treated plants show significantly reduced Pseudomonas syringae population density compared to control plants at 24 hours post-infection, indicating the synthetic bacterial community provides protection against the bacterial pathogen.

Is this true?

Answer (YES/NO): YES